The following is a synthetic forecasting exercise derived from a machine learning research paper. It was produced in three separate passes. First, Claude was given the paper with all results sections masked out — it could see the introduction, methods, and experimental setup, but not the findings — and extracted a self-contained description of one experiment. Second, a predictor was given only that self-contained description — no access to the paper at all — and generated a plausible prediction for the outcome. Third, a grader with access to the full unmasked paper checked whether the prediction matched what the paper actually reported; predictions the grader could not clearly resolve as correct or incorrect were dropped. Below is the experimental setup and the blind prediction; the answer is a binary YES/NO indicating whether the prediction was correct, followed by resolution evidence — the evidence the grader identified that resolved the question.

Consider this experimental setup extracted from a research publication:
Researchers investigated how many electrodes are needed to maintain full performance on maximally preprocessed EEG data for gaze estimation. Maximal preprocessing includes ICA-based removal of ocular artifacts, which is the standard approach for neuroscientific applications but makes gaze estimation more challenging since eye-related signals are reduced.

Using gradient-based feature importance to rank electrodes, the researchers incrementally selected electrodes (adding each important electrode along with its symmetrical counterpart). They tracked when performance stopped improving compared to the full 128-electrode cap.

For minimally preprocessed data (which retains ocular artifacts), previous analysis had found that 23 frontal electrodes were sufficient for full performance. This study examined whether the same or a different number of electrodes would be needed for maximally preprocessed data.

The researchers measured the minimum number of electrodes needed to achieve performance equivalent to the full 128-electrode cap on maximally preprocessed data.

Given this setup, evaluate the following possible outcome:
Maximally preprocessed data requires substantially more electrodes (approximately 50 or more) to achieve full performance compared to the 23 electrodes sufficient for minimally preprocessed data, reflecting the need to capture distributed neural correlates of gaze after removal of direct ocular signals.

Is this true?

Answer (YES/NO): NO